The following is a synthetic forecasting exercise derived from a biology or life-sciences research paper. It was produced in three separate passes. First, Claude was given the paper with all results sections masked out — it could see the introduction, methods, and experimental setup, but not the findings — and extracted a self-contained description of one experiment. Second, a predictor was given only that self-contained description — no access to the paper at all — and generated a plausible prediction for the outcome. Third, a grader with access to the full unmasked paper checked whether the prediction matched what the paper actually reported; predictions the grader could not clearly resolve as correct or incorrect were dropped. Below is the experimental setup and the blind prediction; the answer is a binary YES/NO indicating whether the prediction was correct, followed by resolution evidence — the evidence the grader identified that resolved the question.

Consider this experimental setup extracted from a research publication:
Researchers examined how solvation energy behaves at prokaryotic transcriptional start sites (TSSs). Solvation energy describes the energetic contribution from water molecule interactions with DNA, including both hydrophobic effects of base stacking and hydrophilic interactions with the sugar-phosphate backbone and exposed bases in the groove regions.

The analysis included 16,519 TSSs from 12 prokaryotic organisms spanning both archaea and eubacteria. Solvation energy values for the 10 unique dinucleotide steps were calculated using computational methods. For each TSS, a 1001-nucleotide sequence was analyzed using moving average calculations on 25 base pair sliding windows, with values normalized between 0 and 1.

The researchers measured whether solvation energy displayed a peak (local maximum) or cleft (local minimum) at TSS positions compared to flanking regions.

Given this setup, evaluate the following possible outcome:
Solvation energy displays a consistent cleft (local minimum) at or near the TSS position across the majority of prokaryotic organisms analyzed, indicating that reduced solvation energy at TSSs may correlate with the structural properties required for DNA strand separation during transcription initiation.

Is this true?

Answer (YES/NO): NO